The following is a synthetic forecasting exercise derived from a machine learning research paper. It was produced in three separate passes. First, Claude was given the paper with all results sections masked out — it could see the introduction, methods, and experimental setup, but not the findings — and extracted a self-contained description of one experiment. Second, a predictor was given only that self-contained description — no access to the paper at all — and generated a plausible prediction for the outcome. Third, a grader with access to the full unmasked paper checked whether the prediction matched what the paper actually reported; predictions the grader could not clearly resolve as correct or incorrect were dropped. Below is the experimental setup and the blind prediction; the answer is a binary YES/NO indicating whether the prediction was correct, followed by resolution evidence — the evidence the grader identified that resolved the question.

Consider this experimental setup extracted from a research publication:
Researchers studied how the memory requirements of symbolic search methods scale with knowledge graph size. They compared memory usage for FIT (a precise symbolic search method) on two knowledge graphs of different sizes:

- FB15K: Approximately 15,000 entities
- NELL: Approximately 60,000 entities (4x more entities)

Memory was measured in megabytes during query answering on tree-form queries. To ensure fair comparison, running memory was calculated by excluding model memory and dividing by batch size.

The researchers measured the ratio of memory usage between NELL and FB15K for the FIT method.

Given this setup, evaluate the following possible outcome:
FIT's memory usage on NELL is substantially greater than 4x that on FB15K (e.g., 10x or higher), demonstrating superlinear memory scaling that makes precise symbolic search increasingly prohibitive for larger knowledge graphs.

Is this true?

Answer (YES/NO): NO